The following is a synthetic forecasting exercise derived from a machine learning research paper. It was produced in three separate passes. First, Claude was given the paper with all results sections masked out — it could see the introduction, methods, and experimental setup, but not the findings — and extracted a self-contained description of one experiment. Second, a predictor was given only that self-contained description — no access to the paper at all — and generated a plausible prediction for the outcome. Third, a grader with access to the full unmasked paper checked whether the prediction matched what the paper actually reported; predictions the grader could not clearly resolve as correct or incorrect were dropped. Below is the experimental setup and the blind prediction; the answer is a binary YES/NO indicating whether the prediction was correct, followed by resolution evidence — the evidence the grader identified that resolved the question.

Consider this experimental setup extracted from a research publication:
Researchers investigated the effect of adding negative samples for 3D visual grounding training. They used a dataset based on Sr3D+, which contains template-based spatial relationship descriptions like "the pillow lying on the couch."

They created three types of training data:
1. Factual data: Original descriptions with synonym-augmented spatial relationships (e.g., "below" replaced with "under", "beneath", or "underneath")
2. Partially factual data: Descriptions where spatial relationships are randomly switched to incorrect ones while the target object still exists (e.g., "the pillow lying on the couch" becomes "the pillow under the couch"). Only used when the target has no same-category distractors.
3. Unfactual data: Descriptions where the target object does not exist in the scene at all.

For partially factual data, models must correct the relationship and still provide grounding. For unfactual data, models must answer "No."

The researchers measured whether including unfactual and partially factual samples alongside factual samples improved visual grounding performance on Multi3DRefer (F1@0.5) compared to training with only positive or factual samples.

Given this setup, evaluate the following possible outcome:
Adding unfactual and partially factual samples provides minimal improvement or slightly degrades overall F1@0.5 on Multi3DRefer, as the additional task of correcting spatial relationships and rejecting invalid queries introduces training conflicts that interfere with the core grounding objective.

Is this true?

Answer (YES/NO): NO